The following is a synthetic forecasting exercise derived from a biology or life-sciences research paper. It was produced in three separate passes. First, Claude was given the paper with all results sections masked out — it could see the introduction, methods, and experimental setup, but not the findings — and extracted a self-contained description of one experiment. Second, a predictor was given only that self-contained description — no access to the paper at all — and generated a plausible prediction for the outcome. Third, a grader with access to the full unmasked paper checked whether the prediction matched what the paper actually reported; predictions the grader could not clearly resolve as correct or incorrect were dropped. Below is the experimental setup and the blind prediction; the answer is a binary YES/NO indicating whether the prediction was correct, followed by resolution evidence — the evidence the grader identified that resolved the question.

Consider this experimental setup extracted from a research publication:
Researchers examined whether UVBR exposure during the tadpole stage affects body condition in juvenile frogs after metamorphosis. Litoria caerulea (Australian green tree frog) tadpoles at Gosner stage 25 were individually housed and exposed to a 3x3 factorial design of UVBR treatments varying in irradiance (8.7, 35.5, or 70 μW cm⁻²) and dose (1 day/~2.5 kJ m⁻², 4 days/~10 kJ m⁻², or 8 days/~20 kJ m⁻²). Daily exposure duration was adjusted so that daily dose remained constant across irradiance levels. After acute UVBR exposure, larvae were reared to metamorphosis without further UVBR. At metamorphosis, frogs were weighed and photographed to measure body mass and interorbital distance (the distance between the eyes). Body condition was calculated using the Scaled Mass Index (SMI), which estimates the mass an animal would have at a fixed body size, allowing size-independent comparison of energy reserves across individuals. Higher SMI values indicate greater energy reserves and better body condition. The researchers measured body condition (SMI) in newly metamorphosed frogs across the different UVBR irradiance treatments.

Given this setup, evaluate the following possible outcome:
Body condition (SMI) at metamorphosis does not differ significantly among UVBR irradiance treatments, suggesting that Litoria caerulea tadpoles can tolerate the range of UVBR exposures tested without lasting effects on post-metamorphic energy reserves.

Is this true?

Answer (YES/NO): NO